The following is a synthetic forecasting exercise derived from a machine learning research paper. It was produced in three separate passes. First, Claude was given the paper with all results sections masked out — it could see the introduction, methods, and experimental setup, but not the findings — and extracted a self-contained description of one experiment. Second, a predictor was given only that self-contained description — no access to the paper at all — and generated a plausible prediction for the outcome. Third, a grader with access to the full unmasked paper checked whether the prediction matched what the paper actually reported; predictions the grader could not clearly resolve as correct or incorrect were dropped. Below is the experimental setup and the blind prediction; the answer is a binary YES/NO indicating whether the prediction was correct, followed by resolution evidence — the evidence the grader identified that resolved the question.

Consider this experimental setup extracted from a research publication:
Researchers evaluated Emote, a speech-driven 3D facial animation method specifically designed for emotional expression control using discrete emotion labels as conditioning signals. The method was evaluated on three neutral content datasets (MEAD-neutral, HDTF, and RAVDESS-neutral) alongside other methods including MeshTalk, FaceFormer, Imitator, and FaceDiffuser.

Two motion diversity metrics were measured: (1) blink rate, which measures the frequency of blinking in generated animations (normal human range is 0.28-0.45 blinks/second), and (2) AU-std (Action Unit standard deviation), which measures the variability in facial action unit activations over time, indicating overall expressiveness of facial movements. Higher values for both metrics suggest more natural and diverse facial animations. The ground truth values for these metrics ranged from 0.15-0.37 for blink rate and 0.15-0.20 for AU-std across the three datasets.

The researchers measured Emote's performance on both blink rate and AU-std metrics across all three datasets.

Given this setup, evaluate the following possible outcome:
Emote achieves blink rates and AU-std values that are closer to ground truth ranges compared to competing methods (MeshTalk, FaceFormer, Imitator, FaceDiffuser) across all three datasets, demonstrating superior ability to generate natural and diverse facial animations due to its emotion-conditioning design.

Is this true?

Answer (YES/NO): NO